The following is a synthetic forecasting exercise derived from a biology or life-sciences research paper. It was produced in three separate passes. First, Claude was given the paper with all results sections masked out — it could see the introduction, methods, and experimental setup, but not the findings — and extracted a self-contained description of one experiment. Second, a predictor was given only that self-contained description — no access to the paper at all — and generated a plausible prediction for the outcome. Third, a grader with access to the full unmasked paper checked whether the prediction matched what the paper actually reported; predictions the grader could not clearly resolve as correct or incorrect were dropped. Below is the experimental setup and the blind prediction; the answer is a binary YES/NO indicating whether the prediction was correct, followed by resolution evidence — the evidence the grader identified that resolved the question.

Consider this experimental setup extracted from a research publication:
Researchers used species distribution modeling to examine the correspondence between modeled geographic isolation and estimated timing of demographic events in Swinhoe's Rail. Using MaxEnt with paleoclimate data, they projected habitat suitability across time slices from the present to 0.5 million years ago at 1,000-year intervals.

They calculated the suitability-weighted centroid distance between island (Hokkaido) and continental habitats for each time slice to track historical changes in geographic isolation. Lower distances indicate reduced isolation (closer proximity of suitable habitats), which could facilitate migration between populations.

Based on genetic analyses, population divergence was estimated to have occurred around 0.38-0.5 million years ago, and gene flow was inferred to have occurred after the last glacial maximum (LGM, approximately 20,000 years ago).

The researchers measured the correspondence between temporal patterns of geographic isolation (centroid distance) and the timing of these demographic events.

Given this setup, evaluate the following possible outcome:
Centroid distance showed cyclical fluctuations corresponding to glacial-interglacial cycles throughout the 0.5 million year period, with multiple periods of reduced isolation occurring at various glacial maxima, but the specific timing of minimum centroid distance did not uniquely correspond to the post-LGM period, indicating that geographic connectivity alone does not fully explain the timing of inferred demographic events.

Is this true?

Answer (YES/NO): NO